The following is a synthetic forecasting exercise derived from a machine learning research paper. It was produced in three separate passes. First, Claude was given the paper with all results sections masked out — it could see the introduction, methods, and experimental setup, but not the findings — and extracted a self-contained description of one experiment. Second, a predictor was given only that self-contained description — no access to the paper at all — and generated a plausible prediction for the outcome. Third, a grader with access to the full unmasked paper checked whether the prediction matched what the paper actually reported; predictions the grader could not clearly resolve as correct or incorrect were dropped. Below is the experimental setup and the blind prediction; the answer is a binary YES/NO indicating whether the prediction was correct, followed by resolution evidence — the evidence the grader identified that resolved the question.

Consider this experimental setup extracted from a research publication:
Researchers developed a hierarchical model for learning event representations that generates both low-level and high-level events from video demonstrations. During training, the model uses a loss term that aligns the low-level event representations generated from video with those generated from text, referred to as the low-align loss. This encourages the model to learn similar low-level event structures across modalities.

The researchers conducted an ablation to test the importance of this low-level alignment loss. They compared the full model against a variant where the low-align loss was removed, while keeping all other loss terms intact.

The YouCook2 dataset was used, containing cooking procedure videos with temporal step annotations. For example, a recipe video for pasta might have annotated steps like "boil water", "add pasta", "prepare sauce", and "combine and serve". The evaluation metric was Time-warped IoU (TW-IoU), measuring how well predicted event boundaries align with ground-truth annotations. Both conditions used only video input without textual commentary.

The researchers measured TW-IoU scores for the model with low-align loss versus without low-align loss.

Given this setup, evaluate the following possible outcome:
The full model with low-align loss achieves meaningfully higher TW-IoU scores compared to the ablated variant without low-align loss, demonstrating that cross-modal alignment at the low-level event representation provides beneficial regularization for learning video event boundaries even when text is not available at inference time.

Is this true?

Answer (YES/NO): YES